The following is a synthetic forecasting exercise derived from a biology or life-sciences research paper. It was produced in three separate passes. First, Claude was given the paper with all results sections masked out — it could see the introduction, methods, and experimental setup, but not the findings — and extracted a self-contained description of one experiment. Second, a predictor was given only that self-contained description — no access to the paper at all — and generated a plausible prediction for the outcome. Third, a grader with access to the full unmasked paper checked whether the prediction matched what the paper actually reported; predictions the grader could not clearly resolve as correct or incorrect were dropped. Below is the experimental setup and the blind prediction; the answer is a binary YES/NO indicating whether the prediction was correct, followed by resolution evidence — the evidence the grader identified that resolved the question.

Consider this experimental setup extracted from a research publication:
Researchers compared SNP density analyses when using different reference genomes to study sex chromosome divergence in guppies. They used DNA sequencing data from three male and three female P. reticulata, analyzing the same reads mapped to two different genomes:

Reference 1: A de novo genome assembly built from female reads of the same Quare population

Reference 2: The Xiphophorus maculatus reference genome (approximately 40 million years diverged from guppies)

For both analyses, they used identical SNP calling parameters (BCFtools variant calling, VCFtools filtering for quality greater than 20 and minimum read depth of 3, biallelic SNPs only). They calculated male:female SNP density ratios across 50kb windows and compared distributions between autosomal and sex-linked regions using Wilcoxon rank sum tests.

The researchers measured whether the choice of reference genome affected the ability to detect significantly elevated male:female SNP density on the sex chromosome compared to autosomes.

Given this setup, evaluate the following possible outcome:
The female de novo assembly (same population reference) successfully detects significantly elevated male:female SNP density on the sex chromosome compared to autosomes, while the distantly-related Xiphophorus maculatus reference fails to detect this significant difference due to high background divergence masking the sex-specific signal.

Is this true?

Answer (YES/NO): YES